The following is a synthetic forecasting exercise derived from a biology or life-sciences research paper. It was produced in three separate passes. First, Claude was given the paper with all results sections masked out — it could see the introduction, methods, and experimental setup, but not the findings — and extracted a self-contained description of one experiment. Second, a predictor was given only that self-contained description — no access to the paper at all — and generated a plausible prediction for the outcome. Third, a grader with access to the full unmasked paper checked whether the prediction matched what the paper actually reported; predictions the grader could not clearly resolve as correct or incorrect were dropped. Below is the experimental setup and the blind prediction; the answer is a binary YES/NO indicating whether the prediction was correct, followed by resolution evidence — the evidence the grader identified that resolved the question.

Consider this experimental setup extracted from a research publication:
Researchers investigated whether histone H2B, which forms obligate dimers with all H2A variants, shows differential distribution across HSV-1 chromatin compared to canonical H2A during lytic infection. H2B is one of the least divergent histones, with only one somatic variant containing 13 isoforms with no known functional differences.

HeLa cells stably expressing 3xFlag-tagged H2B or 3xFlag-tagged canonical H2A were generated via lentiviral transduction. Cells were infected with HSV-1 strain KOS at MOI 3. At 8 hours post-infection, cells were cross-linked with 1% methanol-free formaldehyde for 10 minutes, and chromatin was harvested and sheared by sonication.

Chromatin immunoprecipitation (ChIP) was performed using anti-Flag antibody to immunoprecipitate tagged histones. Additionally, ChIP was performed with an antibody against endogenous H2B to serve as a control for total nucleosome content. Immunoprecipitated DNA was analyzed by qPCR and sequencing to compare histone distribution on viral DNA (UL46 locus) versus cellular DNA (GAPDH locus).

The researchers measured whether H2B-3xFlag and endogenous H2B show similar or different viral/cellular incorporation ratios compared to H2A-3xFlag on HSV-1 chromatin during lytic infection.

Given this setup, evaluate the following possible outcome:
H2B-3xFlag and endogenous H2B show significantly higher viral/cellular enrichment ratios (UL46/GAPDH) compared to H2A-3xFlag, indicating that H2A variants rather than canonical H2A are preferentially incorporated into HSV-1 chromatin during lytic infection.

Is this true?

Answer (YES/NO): NO